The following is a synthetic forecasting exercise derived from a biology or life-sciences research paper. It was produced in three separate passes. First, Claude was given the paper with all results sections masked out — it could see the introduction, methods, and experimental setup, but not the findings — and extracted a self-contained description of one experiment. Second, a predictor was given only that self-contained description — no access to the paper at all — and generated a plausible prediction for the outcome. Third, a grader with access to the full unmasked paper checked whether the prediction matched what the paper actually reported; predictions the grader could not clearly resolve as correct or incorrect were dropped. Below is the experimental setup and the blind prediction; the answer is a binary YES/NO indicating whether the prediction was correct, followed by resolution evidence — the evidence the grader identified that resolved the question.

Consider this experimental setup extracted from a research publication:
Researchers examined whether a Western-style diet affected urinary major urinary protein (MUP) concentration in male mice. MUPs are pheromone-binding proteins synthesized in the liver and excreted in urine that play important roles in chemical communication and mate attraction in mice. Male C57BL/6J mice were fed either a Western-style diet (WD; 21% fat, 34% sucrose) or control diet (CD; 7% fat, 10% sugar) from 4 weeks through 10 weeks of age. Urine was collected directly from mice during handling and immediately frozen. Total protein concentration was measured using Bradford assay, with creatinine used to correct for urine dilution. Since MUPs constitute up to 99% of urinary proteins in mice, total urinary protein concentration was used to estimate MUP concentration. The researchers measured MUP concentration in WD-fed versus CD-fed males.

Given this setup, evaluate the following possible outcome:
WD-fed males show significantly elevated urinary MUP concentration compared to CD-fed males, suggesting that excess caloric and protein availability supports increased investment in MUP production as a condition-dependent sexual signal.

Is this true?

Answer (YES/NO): NO